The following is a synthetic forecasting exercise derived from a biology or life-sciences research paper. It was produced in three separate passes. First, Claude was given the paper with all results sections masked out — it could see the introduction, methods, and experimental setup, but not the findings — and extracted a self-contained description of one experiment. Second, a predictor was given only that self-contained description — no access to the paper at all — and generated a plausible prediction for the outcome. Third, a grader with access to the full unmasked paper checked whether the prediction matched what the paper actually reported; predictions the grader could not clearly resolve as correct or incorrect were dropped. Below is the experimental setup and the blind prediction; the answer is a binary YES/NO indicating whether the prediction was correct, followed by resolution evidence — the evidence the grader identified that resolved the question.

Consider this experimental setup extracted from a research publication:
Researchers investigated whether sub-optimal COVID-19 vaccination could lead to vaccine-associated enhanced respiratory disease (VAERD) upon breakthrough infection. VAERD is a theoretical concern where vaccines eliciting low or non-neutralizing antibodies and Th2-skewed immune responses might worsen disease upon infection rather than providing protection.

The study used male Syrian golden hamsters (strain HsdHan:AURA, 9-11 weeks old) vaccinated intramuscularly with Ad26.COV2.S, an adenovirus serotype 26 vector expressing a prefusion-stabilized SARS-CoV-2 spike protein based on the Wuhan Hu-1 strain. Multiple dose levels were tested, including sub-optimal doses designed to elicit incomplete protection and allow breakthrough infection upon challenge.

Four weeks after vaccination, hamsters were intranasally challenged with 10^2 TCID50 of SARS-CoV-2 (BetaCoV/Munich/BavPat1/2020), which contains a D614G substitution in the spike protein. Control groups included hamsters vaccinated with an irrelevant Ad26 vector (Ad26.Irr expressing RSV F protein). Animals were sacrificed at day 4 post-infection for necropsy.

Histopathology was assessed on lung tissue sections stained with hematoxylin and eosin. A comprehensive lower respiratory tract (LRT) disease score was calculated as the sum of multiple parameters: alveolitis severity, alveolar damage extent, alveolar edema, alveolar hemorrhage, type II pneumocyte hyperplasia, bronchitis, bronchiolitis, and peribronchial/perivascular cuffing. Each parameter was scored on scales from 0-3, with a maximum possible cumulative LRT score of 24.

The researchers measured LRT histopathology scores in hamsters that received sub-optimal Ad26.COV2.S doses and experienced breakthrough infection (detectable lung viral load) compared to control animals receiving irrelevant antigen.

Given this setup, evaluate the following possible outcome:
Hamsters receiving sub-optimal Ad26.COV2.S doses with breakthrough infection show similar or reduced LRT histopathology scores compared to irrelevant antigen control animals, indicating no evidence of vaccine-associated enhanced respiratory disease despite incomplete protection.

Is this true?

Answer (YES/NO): YES